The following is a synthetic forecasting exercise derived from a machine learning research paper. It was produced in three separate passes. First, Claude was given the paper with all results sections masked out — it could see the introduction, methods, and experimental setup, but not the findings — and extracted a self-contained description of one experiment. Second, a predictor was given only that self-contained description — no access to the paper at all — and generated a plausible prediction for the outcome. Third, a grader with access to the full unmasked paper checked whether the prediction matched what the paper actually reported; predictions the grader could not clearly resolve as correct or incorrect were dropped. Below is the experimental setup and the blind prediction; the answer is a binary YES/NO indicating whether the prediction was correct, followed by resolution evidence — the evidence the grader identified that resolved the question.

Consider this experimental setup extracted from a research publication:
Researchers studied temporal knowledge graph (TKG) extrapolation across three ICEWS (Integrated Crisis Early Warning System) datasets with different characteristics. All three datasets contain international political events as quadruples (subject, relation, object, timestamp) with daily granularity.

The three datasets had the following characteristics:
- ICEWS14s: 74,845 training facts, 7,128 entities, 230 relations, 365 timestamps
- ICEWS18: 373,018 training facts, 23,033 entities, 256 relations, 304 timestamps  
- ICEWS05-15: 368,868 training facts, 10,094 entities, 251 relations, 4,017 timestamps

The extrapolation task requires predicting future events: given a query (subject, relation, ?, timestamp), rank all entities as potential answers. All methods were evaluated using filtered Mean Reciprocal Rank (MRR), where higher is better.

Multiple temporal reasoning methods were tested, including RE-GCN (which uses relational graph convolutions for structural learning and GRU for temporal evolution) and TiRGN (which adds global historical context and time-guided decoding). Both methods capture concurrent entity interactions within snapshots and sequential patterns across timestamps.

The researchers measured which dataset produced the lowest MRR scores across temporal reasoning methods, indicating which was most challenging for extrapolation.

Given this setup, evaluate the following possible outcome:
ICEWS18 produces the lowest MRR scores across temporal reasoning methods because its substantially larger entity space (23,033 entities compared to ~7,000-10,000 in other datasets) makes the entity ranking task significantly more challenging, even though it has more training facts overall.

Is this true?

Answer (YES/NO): YES